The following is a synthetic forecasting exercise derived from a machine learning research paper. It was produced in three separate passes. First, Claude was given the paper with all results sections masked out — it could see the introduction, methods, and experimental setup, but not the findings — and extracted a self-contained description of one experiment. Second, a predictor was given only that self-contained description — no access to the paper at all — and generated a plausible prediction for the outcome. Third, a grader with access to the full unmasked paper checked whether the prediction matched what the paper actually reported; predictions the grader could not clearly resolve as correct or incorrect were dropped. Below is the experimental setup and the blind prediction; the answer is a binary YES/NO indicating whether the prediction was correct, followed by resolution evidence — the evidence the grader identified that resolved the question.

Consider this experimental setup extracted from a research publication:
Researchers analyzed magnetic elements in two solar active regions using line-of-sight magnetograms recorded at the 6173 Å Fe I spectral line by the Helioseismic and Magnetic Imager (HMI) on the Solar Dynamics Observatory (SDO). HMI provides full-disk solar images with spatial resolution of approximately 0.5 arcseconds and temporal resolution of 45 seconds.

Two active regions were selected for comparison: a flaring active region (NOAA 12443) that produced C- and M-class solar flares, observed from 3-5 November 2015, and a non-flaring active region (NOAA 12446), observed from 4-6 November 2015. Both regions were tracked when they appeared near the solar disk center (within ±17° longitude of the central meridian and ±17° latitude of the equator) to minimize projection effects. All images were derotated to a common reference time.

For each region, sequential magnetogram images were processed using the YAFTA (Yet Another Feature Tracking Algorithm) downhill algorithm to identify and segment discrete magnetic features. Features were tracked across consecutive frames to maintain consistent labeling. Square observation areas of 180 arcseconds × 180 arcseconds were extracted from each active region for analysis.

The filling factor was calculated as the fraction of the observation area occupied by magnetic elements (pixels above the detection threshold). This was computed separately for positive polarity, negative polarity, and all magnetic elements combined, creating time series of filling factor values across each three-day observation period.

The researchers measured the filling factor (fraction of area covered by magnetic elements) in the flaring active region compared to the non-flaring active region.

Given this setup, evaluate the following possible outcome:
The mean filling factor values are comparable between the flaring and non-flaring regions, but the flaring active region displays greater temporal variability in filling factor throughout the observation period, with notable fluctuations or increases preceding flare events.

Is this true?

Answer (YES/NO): NO